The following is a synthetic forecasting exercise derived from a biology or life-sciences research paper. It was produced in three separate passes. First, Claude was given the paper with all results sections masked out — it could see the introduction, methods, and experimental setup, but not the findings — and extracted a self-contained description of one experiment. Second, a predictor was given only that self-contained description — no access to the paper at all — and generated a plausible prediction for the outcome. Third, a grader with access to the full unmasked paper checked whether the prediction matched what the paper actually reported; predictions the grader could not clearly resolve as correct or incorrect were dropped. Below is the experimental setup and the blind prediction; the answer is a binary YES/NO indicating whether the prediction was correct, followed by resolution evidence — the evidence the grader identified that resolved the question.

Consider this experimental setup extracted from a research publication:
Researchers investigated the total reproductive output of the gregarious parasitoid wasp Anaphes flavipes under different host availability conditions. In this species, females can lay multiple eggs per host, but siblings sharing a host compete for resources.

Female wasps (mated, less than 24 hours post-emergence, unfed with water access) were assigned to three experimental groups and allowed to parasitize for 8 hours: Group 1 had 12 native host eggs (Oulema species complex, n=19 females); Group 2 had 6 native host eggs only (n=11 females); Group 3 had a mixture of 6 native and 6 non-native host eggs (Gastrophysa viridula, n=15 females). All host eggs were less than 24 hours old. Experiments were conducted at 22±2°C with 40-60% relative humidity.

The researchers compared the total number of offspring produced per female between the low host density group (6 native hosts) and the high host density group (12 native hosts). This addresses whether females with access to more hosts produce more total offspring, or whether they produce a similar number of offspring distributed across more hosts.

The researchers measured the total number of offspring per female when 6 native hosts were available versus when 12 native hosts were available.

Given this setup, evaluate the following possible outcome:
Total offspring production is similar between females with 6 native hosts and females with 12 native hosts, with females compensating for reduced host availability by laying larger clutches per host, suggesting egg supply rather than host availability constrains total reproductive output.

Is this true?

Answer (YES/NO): YES